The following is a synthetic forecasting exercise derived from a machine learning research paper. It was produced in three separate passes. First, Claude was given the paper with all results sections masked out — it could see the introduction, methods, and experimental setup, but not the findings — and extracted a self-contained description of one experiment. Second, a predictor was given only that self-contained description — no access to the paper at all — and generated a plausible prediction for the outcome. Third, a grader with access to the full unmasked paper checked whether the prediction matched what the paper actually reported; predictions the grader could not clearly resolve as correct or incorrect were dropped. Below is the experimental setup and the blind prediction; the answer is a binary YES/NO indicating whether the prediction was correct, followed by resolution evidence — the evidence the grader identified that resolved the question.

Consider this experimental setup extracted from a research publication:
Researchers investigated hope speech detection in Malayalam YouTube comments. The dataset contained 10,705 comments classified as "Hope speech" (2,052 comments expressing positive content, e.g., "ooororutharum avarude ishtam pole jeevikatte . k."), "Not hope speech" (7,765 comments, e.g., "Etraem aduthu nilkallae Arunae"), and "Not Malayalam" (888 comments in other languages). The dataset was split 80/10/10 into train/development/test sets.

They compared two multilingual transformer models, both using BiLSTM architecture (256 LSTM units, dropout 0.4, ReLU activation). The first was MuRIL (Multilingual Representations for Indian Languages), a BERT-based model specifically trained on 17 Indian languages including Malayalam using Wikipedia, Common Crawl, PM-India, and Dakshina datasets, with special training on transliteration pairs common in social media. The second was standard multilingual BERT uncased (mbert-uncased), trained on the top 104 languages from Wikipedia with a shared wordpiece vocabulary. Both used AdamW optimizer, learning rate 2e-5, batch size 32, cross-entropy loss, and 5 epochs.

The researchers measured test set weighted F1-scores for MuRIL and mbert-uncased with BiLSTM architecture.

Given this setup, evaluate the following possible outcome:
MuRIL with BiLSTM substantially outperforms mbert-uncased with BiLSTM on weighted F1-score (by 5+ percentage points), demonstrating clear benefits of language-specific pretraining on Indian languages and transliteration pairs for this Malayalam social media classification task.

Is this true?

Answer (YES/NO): NO